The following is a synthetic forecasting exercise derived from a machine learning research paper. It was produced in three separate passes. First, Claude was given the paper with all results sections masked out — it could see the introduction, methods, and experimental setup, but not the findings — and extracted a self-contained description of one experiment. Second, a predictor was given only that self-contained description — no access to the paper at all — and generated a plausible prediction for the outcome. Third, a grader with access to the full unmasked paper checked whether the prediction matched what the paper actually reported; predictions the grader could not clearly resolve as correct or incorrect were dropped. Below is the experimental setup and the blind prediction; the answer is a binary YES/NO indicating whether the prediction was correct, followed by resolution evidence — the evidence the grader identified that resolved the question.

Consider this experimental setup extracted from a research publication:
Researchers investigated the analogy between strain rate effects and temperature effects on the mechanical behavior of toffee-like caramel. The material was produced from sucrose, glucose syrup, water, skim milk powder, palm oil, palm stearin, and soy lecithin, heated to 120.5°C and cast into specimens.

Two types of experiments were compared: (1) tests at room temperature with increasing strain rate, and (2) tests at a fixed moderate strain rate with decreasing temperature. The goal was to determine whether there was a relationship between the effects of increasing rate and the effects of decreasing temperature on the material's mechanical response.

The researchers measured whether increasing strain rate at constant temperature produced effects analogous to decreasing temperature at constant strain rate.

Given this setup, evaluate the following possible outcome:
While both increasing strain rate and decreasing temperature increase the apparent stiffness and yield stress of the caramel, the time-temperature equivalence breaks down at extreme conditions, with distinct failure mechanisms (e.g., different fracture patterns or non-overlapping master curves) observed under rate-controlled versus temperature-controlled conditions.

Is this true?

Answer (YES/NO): NO